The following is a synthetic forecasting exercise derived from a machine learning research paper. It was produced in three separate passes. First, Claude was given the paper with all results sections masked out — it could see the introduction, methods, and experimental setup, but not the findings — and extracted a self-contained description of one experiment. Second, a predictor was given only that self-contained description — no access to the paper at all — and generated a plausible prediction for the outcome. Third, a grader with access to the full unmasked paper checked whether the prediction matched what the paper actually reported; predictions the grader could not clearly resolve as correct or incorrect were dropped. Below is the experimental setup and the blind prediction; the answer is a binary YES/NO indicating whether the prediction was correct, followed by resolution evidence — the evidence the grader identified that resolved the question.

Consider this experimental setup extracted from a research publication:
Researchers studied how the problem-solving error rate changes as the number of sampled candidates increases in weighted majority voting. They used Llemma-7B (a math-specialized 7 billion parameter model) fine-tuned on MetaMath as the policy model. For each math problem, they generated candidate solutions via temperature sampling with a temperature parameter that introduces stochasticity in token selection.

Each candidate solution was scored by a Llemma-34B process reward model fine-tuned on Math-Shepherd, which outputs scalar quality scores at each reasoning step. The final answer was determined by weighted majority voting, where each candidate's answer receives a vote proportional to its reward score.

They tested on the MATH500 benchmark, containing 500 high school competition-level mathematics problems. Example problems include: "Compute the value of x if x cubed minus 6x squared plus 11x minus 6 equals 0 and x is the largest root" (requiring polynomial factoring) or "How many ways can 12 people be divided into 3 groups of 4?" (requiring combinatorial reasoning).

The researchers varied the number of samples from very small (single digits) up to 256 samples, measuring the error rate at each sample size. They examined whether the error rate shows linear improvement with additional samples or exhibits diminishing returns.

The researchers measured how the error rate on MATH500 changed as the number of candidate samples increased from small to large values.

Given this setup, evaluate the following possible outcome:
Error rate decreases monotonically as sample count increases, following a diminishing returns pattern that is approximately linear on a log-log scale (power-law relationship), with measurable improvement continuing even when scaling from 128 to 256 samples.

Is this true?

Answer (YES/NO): NO